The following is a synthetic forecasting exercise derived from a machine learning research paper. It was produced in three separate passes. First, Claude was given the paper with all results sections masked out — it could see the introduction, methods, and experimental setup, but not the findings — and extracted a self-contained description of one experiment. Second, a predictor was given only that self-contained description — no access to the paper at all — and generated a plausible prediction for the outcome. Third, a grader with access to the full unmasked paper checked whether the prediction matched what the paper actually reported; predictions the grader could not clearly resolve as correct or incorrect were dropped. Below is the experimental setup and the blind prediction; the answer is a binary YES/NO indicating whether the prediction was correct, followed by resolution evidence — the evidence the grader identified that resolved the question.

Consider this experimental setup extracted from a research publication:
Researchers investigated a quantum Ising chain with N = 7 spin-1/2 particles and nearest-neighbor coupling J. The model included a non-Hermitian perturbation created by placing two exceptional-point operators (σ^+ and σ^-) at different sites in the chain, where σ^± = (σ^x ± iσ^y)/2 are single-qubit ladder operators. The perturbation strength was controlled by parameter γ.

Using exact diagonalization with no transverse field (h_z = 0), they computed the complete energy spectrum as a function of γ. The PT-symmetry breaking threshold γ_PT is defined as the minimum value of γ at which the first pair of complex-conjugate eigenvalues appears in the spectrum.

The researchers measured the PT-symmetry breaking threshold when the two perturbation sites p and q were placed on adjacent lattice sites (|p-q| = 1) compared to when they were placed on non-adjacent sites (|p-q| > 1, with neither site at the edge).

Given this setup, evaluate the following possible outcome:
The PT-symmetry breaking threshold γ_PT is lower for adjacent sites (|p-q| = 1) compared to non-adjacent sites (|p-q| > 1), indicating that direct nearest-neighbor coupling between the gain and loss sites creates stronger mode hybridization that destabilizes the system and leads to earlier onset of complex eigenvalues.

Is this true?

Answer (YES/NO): YES